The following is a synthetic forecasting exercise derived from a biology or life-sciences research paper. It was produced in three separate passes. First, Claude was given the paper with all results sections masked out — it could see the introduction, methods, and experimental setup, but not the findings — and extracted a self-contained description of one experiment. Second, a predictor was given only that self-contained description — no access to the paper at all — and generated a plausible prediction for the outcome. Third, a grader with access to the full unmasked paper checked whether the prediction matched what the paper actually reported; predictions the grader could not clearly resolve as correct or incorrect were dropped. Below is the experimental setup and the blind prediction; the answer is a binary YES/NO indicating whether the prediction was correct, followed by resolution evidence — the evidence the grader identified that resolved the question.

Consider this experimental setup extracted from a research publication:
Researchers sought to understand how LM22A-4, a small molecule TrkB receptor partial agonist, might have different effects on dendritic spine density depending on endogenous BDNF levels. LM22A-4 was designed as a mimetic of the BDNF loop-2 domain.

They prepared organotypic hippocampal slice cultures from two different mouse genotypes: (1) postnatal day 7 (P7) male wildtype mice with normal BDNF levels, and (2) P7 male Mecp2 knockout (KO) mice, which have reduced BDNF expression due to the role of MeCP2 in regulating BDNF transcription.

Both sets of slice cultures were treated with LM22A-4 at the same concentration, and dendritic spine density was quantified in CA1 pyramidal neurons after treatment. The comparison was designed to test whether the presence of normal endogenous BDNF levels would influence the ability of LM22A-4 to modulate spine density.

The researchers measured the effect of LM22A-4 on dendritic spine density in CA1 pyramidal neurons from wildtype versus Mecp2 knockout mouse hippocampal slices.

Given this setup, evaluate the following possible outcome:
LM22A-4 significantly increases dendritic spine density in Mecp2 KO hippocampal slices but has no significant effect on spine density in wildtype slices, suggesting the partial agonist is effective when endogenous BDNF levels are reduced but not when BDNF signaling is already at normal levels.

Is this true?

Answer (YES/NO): YES